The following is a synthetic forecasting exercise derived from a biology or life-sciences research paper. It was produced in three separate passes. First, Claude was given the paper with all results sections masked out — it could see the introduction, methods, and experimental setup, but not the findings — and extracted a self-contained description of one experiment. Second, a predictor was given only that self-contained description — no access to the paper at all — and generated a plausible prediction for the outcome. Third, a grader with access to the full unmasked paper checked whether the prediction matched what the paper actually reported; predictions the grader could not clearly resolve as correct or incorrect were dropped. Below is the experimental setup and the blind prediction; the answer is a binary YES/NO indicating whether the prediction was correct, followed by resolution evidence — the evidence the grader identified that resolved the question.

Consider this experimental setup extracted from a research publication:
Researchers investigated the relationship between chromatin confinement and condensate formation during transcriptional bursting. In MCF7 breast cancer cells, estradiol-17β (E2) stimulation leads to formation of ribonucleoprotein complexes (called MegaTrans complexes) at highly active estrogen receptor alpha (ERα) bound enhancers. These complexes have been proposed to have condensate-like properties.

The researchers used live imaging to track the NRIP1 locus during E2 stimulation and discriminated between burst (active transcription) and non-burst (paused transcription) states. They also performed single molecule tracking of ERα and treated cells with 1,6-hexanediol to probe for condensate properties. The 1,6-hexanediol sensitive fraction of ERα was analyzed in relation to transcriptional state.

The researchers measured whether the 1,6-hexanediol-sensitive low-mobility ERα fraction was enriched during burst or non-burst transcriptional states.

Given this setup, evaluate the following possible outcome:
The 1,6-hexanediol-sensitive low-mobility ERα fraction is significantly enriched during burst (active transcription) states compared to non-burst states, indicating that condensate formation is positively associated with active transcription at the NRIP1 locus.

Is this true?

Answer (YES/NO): YES